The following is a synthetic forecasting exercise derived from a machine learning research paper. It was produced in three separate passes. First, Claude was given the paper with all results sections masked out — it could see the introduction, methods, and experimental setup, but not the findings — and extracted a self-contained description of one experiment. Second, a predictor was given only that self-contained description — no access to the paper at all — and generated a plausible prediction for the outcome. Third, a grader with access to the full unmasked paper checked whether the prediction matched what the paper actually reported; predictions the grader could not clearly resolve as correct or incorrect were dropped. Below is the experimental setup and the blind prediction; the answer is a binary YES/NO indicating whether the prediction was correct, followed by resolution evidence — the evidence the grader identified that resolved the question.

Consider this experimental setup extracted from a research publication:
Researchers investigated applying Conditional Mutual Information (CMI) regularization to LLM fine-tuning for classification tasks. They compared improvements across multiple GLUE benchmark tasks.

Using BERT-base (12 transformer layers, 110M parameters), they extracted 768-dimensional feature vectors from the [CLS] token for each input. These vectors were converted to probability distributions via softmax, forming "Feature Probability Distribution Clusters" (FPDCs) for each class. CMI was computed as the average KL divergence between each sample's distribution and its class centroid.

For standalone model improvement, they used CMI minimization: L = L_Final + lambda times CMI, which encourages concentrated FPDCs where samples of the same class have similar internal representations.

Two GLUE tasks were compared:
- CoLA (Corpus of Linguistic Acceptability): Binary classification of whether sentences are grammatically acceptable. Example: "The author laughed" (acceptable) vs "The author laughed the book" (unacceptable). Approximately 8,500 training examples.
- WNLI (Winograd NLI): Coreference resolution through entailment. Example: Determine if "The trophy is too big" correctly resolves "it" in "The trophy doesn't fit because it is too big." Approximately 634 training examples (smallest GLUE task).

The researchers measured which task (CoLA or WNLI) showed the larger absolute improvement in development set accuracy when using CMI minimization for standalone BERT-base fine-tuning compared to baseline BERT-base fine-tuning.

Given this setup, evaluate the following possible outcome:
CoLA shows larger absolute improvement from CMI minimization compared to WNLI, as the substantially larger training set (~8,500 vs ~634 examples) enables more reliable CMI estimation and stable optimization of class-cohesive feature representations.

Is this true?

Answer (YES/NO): YES